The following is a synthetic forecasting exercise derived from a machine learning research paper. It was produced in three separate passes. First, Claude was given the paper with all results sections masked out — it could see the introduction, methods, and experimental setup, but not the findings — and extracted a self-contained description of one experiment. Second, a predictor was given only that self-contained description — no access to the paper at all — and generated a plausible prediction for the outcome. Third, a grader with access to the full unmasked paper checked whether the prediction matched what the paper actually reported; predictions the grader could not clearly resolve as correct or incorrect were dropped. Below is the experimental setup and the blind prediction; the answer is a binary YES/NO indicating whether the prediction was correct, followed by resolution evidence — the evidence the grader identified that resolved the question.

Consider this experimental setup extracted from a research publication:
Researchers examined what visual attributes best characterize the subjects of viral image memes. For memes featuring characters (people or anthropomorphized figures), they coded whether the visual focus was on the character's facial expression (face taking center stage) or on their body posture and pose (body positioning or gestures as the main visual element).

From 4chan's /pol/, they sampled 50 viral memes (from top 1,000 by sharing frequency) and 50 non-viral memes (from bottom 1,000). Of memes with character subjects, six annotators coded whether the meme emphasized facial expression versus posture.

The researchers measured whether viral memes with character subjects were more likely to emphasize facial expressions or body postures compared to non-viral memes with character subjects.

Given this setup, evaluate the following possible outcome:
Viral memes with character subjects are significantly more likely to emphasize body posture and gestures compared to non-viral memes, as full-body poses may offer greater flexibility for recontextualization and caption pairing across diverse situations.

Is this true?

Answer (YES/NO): NO